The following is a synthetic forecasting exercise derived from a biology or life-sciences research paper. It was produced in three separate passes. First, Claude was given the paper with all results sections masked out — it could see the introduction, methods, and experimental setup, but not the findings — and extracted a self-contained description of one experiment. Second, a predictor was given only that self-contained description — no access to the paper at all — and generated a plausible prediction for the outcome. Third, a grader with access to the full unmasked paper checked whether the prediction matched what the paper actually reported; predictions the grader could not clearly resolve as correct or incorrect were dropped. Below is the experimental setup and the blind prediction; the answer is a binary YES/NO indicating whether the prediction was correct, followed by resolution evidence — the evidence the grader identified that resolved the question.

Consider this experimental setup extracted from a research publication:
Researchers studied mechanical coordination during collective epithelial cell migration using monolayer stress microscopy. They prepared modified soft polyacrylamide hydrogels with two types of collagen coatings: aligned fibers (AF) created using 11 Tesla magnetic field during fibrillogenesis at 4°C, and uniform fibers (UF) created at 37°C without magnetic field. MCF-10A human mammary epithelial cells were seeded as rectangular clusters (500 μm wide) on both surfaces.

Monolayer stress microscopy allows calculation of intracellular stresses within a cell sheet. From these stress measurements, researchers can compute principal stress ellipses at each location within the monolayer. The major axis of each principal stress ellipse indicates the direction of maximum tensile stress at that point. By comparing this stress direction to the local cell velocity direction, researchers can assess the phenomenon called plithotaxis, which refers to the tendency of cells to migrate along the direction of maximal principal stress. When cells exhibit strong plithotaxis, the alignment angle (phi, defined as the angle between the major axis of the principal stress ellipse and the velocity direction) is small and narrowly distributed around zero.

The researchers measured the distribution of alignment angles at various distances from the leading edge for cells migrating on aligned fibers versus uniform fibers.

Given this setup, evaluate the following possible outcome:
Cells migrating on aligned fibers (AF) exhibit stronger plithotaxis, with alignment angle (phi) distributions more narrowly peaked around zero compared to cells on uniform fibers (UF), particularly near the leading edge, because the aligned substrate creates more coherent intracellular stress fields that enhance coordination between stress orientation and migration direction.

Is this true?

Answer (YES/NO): YES